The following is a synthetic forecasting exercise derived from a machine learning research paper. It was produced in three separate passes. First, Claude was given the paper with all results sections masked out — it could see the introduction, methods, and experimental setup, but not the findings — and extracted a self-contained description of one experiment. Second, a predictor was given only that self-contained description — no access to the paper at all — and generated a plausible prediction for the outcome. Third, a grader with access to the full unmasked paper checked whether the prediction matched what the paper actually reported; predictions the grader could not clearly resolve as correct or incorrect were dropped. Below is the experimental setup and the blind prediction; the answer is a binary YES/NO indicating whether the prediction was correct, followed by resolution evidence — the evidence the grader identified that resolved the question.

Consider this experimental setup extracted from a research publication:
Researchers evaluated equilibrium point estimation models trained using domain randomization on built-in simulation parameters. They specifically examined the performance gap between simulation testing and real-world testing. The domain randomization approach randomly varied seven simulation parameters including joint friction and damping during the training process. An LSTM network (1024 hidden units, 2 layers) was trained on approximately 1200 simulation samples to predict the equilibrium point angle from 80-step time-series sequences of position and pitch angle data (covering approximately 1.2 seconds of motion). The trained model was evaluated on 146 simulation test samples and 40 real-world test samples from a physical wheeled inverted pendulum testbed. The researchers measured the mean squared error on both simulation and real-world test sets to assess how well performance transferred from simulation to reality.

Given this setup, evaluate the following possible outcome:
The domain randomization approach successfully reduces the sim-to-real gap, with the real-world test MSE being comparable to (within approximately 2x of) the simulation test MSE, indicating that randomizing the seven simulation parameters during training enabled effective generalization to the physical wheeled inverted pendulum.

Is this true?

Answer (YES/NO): NO